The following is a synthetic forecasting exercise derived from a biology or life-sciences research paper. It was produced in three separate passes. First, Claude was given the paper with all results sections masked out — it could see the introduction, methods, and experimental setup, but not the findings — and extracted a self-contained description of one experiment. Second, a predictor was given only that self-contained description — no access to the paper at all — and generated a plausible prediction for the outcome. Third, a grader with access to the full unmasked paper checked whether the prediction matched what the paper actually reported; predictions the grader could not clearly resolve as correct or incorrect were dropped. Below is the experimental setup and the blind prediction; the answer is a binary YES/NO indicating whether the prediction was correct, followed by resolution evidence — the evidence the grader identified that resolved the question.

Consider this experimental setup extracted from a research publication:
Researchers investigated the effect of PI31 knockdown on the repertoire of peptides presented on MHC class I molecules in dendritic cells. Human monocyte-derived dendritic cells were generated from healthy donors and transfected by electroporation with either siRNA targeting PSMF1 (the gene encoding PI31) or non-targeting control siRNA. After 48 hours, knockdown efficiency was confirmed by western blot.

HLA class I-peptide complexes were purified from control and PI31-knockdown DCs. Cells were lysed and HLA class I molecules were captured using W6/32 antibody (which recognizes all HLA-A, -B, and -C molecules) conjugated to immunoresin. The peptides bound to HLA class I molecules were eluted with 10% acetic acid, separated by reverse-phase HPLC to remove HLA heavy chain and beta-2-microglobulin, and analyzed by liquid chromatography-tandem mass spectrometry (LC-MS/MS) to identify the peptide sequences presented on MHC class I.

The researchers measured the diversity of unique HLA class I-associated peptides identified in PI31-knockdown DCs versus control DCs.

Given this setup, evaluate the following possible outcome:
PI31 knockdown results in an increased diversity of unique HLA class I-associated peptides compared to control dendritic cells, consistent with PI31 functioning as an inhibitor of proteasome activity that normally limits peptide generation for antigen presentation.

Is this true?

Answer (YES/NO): NO